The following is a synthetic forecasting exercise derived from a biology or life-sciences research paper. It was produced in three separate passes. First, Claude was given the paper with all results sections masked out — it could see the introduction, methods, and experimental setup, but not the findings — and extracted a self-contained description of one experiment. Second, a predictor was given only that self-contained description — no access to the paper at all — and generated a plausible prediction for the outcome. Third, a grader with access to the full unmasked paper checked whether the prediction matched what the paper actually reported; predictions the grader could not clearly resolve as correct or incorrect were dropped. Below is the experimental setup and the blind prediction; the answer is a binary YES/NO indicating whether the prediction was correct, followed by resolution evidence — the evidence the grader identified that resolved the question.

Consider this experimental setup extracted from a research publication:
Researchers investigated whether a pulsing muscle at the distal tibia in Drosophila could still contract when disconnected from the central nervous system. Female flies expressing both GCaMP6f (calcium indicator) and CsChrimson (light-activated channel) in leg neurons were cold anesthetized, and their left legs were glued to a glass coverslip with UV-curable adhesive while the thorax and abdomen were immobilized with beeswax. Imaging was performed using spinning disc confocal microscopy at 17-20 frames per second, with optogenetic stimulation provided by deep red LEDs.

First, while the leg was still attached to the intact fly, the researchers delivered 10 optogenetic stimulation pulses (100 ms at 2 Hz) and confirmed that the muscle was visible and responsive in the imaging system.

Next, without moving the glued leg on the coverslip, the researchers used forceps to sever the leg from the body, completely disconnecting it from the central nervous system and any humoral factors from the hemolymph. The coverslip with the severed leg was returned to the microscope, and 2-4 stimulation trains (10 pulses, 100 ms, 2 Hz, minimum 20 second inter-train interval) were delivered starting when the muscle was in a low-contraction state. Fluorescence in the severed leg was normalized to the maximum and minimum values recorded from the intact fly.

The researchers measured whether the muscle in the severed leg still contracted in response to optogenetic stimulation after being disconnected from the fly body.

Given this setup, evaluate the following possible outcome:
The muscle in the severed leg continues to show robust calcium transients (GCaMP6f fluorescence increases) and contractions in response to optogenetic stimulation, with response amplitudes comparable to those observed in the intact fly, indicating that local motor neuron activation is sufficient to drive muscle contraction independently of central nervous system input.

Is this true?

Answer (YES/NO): YES